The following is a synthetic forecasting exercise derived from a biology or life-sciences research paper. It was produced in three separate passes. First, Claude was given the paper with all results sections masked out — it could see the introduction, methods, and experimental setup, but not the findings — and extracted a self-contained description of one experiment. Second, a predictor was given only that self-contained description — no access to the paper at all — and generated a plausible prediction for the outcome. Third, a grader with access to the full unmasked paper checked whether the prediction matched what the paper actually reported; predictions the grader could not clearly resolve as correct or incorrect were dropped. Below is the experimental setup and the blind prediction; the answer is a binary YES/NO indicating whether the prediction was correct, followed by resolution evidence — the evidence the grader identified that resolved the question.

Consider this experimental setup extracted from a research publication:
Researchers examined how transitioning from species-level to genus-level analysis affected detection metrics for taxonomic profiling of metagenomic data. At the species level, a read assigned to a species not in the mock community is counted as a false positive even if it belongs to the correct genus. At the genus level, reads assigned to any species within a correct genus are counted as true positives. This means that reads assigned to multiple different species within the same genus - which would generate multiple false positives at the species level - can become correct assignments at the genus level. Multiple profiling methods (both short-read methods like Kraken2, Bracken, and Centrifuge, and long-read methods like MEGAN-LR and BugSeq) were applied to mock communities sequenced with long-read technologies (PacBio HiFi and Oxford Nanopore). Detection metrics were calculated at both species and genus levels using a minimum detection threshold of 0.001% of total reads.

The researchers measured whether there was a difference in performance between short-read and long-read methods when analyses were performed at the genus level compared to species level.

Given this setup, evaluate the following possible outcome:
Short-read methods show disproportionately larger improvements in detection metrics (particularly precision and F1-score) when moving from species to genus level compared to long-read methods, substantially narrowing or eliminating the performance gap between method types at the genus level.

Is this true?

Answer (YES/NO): NO